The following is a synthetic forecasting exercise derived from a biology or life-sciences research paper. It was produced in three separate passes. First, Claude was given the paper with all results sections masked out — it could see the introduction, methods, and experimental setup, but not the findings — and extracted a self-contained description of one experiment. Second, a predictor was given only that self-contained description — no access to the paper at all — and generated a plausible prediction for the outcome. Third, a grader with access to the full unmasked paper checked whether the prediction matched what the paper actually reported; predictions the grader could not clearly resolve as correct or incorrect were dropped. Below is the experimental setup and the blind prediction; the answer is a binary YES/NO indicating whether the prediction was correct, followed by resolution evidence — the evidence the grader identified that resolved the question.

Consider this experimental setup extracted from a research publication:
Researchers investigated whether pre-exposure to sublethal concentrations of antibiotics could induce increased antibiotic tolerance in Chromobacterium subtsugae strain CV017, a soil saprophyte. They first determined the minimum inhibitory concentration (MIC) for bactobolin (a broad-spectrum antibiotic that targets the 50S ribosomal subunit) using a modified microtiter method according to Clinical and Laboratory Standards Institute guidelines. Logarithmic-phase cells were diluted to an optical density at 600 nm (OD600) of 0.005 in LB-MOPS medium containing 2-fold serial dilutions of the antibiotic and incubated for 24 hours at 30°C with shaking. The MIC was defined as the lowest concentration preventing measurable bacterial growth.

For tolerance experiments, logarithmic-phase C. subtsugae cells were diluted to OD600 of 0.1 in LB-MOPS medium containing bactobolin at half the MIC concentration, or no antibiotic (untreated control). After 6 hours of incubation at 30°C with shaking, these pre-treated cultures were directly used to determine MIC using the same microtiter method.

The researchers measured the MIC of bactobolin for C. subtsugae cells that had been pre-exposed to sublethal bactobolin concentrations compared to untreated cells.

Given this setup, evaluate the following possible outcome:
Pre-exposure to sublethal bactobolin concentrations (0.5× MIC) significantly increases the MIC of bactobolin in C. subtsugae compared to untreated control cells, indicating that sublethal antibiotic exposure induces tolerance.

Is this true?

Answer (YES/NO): YES